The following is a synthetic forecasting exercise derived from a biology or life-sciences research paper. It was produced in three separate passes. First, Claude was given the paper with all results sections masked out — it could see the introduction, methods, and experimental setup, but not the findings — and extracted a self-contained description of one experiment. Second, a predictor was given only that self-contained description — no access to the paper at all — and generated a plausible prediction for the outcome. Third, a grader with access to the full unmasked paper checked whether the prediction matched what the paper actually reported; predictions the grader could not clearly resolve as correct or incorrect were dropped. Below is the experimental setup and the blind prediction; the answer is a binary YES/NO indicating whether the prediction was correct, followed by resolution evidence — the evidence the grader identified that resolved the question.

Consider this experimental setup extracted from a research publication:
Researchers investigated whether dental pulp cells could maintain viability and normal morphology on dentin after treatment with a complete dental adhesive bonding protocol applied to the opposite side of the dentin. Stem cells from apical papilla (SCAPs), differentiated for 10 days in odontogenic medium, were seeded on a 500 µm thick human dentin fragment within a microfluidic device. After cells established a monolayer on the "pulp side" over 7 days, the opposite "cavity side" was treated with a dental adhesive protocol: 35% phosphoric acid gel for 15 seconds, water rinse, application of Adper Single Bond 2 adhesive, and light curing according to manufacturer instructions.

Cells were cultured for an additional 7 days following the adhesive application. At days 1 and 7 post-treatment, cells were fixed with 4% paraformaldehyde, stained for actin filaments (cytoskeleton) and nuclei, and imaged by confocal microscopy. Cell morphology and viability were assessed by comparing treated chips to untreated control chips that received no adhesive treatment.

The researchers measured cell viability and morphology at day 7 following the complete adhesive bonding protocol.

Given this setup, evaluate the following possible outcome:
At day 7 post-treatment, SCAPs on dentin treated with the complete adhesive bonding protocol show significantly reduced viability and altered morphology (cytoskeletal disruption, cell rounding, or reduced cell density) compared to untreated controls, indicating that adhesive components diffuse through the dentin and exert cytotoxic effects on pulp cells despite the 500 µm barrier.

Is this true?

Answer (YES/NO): YES